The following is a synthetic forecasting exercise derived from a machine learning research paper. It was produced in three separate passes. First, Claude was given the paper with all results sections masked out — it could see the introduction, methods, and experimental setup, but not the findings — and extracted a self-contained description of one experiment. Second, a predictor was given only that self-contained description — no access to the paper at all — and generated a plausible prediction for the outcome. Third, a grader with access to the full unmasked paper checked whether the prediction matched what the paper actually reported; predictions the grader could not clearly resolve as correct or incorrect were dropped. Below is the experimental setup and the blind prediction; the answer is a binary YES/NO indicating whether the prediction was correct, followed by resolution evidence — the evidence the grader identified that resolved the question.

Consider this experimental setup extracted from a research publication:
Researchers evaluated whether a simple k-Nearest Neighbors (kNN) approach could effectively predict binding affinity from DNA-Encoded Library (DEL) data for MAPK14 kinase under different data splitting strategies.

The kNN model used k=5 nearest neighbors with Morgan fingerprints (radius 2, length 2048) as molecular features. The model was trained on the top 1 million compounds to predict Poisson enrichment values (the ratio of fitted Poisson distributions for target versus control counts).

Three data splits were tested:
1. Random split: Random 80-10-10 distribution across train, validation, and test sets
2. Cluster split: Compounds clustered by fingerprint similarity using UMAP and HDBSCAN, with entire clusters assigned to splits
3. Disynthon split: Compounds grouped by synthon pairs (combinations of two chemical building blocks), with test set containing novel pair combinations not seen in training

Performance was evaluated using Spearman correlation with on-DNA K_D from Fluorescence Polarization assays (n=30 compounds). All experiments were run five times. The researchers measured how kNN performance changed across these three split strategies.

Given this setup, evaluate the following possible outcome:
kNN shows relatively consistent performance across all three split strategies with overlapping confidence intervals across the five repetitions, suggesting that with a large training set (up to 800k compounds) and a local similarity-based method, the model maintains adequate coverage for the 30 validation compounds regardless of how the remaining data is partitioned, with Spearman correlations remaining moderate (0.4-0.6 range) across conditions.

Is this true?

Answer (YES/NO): NO